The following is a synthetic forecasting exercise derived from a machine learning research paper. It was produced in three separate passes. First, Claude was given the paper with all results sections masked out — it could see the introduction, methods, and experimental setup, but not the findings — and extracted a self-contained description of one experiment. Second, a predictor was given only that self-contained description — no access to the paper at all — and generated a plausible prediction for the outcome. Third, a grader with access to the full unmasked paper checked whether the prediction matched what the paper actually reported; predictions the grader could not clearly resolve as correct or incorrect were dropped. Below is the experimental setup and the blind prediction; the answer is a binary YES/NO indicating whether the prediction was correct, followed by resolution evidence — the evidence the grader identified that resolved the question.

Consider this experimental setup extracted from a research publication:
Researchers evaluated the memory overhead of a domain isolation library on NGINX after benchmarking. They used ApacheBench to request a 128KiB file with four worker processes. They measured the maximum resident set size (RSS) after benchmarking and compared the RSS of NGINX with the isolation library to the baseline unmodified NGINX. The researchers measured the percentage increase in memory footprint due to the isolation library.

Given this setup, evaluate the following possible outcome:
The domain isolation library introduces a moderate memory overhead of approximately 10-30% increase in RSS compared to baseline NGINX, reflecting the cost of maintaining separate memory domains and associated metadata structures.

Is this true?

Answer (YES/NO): NO